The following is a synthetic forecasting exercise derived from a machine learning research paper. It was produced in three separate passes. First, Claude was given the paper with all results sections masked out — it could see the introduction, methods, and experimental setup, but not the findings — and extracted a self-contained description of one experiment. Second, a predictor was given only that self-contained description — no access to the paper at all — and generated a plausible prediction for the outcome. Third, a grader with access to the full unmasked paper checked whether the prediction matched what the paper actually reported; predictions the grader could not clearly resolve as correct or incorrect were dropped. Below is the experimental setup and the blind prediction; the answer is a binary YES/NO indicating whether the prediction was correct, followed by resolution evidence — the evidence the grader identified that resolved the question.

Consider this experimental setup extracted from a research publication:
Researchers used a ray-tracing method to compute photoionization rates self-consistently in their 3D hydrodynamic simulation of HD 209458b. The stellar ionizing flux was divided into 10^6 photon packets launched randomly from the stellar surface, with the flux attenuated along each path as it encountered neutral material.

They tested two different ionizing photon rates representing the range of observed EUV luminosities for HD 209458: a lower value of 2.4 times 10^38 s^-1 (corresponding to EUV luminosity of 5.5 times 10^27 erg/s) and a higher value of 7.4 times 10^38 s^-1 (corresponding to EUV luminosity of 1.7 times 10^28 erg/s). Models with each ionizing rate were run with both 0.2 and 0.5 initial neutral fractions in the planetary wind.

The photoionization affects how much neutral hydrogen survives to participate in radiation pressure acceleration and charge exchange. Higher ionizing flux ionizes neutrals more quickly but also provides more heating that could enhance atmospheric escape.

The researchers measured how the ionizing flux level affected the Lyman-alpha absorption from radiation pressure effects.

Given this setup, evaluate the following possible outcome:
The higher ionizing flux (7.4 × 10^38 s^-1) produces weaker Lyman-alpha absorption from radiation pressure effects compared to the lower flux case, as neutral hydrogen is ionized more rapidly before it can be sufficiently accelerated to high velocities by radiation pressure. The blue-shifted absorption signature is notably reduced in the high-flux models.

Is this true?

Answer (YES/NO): YES